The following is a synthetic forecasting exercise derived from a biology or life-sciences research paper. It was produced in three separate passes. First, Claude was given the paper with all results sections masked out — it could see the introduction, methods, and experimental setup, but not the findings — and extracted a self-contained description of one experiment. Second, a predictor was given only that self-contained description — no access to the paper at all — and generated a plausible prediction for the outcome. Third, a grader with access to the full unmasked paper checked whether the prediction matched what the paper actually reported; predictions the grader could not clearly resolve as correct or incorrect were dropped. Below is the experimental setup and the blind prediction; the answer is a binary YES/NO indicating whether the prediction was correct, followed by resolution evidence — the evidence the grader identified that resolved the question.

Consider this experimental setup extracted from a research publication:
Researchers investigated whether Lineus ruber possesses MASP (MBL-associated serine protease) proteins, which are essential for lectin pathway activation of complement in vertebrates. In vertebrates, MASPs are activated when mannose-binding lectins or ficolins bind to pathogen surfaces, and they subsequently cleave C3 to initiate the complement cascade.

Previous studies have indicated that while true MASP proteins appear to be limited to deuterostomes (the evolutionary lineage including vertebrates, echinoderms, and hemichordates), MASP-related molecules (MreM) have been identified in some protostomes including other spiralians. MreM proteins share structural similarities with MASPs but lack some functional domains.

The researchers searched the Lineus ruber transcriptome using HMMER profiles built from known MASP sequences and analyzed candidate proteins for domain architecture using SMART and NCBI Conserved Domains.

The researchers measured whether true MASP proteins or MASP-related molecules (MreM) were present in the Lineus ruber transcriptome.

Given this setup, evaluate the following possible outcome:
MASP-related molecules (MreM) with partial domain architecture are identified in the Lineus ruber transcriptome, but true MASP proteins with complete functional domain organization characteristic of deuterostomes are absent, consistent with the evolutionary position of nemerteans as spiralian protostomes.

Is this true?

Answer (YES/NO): NO